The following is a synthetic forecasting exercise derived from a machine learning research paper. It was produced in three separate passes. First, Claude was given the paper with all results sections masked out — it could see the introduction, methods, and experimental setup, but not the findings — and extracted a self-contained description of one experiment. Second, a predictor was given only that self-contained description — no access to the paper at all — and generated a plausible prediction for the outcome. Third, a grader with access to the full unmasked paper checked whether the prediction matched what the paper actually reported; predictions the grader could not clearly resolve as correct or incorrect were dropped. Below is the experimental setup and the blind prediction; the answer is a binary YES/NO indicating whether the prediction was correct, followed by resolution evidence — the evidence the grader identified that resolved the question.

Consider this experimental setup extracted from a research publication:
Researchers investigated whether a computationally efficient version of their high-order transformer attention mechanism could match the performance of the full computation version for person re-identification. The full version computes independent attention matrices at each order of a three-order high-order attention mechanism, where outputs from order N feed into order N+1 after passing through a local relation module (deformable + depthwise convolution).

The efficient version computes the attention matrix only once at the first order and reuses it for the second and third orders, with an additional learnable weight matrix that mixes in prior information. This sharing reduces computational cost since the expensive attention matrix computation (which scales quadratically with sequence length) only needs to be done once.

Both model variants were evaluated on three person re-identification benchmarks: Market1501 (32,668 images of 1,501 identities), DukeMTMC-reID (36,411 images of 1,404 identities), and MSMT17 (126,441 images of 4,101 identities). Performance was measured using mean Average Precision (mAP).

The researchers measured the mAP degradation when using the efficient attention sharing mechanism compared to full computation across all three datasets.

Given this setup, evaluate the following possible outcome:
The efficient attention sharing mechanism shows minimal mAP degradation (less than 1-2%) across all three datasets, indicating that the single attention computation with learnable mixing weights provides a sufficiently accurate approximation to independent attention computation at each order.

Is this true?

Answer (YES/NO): YES